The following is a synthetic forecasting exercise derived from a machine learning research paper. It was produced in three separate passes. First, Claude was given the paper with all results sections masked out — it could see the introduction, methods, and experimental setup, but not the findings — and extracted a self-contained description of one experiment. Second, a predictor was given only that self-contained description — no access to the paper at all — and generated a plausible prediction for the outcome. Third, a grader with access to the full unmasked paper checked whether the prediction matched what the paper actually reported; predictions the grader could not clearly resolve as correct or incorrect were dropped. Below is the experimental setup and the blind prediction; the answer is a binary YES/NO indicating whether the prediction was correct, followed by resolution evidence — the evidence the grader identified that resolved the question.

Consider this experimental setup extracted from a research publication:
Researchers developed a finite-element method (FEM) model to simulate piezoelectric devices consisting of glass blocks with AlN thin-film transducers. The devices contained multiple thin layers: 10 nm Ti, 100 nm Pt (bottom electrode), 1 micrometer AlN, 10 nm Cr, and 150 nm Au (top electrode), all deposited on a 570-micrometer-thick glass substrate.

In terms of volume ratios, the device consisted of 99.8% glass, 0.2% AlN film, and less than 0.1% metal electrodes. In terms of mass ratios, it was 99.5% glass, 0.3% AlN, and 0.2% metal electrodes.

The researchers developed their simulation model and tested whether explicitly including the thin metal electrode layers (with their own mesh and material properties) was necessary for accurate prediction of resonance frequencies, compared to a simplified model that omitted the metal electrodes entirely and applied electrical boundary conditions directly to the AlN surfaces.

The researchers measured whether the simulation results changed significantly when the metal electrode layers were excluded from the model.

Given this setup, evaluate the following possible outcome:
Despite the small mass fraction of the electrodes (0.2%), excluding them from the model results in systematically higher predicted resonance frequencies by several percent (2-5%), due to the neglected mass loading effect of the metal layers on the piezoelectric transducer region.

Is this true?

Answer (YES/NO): NO